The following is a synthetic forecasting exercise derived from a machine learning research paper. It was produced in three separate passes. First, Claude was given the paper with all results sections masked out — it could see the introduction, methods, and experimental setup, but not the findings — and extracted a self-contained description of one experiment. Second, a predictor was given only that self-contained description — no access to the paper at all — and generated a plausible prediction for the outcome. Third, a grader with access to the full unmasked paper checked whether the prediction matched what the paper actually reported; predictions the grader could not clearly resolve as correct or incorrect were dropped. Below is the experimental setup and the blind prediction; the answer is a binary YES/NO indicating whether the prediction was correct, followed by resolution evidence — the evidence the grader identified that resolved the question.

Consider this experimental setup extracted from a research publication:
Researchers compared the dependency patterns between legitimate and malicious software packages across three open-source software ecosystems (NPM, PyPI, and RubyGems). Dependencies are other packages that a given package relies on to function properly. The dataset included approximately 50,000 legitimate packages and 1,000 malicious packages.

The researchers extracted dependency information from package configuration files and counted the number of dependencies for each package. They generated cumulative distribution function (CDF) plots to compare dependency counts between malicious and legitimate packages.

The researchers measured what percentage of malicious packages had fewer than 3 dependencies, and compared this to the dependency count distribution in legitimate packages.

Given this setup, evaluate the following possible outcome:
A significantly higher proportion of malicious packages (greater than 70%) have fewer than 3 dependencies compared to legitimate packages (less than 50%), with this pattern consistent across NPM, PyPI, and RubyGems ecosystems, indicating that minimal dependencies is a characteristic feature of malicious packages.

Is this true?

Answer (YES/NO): NO